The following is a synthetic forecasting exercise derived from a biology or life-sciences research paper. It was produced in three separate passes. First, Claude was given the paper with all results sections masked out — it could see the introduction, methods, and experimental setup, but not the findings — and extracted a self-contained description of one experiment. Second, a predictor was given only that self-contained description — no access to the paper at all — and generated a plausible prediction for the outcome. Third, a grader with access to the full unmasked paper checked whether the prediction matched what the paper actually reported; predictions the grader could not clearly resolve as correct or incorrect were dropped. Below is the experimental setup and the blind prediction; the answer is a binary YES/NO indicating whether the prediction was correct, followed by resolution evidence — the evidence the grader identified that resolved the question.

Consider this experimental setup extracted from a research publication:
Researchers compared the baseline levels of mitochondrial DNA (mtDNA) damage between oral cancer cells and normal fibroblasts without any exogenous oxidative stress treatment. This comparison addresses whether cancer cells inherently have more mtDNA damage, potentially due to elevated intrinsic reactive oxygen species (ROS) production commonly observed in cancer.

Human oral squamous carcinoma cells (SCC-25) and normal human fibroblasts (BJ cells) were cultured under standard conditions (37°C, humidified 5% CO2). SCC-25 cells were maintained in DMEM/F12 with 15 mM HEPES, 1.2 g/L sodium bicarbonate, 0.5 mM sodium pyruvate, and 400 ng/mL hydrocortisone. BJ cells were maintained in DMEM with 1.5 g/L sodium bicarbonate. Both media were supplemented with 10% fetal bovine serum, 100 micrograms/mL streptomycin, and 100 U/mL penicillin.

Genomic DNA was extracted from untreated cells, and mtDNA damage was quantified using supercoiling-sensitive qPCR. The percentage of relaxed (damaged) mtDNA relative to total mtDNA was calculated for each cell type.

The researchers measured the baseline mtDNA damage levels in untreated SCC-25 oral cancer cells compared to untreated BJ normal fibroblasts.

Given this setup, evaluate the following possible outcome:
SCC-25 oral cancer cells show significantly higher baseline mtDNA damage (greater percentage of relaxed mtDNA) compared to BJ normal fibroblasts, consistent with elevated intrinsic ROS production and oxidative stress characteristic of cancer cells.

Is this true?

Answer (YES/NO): NO